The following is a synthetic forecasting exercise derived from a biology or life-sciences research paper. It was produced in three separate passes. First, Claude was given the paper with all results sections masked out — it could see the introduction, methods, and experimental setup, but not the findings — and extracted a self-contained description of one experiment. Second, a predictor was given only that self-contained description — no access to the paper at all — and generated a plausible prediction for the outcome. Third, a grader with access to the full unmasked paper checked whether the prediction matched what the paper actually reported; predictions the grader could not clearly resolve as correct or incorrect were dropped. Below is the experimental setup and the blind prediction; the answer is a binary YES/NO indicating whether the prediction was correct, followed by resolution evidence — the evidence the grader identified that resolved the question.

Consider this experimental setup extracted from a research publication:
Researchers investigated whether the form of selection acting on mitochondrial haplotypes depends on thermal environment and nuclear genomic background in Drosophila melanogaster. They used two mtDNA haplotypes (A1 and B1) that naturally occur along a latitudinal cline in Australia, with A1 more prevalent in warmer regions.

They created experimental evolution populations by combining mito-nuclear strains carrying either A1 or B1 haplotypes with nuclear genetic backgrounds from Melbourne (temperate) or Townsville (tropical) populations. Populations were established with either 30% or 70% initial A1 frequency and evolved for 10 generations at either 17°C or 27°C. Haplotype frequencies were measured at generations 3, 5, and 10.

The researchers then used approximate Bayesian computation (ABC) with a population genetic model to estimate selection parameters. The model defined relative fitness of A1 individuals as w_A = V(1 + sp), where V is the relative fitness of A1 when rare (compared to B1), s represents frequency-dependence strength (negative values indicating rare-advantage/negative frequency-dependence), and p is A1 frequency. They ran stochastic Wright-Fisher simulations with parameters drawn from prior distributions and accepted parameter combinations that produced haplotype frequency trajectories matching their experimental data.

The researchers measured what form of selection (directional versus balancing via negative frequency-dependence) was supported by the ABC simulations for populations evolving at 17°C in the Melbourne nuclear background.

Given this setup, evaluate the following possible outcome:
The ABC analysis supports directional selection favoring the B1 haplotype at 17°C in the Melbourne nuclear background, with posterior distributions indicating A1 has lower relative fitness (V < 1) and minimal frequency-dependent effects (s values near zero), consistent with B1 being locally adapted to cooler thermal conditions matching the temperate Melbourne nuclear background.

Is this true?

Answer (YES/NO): NO